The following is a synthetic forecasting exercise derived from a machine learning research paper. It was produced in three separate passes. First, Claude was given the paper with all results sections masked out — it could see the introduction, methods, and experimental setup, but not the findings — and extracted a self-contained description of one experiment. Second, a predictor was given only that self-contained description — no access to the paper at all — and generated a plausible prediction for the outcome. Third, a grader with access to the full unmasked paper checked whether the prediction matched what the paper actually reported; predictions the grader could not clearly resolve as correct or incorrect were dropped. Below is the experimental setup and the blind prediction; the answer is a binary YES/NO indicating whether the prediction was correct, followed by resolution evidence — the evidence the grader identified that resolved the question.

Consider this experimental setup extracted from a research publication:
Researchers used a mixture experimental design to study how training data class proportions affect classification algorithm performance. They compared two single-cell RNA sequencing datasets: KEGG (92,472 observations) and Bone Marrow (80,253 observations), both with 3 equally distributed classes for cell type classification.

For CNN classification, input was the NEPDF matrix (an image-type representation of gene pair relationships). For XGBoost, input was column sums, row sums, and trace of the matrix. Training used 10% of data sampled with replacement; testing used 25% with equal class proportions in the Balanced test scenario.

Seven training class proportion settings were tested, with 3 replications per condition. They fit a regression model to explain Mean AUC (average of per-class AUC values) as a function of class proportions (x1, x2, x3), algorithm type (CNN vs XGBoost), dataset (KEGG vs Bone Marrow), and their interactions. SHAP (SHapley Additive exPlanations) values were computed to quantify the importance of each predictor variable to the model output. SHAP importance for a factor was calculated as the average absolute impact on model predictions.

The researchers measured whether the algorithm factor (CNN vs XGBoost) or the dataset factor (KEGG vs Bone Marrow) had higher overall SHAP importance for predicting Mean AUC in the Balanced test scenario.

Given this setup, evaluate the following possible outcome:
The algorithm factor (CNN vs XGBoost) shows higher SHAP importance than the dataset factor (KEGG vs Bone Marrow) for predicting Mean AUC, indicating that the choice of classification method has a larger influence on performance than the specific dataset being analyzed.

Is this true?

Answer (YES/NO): YES